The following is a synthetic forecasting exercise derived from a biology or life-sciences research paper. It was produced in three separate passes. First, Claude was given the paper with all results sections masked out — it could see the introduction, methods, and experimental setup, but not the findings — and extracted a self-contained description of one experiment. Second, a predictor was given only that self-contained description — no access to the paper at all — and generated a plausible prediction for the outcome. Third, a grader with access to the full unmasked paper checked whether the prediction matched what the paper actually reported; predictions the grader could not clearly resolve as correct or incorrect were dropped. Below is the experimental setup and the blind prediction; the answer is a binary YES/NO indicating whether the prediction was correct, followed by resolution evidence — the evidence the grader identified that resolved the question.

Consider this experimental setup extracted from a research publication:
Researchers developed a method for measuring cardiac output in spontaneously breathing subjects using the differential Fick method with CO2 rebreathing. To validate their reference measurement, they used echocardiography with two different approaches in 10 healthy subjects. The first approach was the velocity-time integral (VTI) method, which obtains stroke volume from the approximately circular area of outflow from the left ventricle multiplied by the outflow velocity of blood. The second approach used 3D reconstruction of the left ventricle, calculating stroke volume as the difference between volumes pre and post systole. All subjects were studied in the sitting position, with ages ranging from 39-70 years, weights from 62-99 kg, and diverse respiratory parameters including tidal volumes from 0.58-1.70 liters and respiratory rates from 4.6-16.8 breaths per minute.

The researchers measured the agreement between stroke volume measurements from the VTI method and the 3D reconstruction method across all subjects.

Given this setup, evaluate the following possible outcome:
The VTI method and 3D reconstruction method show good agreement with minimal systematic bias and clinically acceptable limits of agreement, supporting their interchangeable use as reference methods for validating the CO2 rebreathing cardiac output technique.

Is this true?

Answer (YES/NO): YES